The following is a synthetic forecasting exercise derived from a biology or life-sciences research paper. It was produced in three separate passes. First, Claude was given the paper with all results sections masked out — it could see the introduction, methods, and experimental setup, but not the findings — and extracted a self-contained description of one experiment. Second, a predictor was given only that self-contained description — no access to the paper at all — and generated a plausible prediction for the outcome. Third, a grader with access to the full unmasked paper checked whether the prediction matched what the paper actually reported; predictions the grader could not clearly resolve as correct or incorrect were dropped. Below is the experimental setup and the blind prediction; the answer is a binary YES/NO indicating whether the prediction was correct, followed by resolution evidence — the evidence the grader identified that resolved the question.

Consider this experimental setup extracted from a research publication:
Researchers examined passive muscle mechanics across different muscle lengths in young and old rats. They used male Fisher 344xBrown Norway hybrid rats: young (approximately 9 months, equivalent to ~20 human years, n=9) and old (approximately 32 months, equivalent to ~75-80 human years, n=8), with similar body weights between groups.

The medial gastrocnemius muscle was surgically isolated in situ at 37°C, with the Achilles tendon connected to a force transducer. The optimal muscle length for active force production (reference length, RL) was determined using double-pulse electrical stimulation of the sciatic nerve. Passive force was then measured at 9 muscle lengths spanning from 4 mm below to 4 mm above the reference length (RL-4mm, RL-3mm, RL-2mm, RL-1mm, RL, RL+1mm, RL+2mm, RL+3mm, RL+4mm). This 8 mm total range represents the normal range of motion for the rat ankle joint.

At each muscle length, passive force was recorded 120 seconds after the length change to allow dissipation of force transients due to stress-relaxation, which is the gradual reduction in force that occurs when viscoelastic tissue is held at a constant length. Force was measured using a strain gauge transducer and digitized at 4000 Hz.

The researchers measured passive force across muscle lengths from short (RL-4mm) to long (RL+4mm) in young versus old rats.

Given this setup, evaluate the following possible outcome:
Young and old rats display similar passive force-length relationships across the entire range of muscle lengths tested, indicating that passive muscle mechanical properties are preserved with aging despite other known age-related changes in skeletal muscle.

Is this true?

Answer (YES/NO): NO